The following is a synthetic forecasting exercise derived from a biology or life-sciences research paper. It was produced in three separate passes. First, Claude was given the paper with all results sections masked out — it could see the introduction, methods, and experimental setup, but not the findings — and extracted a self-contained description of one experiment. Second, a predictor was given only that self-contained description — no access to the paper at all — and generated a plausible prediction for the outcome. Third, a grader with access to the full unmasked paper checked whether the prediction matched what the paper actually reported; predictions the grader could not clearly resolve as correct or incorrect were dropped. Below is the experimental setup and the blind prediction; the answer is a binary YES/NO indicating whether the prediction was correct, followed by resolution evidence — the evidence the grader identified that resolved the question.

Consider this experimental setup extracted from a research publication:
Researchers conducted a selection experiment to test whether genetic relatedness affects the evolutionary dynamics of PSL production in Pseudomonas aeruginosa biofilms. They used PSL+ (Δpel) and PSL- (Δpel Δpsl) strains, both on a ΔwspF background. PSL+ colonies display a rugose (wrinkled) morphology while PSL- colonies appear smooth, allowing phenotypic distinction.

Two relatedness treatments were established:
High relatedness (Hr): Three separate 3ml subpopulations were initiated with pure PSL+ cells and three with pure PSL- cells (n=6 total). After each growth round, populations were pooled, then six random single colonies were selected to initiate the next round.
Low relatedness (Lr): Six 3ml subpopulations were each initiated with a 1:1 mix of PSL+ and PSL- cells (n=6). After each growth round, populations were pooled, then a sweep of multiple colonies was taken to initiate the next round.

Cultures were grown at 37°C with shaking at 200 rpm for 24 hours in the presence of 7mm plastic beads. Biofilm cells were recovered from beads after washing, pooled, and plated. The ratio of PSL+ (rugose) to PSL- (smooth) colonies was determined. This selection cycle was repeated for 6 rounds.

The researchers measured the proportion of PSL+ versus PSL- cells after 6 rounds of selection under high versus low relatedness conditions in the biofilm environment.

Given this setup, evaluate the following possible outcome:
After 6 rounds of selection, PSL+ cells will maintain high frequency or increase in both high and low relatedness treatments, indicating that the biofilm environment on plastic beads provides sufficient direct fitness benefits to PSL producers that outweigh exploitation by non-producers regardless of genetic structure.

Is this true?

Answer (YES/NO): YES